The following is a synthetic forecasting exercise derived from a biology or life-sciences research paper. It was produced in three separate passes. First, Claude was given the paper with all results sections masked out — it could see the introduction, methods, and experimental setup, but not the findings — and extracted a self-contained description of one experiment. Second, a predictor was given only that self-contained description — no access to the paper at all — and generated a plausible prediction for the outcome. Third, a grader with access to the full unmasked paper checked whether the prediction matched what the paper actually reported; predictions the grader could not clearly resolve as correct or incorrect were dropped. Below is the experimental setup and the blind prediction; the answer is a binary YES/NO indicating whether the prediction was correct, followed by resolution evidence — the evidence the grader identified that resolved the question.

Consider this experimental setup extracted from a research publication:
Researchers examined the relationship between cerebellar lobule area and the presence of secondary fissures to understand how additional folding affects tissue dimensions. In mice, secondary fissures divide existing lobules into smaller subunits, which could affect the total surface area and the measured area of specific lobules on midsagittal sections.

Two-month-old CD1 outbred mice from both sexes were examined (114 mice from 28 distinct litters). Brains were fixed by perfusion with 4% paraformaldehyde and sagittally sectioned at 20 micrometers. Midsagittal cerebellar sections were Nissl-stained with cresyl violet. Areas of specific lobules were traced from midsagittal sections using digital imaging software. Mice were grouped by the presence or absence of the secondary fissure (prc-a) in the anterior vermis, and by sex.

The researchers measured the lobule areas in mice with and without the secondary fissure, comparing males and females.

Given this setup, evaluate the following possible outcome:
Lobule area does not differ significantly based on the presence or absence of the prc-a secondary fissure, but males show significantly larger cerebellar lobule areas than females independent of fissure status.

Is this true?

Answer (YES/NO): NO